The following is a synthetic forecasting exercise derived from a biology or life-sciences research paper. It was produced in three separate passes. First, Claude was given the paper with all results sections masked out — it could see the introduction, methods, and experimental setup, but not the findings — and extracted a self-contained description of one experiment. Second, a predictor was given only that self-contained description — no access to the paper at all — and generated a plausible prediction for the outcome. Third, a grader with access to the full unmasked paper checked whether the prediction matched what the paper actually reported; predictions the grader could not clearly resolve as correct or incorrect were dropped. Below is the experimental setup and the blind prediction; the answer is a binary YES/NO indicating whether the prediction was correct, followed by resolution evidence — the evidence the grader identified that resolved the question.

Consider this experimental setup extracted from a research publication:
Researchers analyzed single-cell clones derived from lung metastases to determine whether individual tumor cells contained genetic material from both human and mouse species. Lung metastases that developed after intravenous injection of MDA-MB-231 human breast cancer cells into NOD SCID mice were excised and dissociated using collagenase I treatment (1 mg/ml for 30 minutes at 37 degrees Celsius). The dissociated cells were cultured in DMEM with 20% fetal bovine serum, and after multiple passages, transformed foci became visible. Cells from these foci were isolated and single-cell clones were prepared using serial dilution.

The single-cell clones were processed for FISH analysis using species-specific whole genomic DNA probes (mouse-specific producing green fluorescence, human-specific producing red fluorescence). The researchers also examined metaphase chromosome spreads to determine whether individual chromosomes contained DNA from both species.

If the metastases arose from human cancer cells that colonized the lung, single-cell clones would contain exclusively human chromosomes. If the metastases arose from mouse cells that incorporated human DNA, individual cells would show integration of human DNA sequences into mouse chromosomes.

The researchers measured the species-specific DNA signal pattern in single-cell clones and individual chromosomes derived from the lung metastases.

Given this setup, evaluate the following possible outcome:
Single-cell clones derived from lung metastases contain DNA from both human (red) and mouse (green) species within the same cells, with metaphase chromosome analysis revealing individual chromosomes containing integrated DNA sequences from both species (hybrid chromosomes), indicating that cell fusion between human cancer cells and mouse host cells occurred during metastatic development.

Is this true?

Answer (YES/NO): NO